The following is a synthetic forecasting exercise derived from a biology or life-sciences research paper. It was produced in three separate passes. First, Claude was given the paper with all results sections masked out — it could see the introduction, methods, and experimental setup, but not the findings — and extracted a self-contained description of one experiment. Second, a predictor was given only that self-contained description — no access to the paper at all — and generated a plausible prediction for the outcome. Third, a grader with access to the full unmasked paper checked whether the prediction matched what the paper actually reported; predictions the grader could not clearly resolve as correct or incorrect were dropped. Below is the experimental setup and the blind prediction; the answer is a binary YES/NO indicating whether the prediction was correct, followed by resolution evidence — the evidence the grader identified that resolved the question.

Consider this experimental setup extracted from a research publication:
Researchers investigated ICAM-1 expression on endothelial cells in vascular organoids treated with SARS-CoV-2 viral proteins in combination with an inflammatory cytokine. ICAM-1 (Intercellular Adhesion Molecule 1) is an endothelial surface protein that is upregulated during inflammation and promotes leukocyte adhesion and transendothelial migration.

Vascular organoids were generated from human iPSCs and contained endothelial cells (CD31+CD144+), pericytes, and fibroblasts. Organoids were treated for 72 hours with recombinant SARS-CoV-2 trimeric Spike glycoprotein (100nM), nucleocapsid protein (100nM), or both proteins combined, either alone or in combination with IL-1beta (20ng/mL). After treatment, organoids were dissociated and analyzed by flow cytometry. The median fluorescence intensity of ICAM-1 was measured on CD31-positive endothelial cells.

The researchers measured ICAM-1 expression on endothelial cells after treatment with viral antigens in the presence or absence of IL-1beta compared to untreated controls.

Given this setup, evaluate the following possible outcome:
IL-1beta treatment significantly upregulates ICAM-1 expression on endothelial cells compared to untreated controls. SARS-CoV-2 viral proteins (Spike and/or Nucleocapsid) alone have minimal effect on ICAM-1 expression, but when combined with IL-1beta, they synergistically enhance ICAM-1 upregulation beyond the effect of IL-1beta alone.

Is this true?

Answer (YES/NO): NO